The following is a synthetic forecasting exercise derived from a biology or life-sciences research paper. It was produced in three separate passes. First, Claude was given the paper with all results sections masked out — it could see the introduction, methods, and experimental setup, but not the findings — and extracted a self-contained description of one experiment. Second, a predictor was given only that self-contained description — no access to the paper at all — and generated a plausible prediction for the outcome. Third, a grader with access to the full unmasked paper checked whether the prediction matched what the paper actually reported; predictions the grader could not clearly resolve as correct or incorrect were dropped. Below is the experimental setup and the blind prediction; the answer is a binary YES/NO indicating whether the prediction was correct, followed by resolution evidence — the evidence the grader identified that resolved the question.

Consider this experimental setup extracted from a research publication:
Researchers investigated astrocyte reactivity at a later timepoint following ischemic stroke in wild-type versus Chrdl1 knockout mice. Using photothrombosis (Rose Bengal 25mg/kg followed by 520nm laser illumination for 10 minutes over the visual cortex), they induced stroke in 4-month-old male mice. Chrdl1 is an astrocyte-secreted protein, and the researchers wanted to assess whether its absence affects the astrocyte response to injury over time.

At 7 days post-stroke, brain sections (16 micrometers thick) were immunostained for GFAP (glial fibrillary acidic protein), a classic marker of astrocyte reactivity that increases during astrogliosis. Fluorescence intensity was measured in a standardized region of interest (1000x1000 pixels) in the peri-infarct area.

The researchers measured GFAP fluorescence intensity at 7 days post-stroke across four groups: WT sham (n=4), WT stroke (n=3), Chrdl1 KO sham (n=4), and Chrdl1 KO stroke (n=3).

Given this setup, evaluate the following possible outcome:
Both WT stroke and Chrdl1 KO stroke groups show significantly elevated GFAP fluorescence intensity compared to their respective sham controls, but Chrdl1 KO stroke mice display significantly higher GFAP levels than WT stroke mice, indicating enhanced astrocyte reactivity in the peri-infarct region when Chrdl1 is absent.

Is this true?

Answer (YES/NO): NO